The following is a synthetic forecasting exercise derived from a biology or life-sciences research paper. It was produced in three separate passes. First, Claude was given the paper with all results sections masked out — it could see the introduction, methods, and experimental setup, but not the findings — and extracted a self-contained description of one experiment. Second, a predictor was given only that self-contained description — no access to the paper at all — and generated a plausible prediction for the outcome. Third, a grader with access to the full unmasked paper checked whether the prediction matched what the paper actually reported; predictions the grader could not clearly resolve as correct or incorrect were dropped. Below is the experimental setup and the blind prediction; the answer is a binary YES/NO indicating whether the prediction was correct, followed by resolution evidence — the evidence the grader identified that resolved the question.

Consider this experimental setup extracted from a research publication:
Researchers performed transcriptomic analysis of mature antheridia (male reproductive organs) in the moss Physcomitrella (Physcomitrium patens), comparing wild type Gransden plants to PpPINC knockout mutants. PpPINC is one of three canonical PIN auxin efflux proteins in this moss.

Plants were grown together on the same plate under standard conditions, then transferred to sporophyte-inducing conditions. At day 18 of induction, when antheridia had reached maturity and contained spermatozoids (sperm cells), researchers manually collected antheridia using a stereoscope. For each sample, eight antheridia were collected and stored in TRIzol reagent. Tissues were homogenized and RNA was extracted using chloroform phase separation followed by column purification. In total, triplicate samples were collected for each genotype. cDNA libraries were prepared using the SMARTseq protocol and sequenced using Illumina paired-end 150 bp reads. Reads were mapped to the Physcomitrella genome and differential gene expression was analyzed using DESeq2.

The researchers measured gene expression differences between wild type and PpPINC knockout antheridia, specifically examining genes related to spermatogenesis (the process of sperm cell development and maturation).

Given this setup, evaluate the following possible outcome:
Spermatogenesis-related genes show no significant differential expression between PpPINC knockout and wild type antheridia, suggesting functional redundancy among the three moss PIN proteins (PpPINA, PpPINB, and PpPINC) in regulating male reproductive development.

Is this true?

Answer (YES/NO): NO